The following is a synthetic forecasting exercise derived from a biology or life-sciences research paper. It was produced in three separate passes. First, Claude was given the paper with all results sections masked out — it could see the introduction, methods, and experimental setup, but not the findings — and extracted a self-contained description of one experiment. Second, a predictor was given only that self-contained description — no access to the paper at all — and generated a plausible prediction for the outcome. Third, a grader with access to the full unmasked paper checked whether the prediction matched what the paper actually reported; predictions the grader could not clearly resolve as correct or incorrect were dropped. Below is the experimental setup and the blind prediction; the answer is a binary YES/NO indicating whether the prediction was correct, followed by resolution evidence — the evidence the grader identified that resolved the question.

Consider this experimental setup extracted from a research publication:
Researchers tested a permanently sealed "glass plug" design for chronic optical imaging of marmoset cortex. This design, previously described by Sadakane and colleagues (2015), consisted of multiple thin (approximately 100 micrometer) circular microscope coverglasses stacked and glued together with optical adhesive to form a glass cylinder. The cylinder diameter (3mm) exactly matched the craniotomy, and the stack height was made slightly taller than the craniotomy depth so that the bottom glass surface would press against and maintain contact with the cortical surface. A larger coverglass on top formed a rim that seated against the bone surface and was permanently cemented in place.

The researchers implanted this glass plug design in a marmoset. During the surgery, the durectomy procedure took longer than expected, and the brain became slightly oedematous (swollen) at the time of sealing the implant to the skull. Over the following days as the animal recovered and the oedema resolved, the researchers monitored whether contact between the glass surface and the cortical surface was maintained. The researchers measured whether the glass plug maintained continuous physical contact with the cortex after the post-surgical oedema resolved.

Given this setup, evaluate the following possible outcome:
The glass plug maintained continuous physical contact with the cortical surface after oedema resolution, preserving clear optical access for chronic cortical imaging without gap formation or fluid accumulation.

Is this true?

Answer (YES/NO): NO